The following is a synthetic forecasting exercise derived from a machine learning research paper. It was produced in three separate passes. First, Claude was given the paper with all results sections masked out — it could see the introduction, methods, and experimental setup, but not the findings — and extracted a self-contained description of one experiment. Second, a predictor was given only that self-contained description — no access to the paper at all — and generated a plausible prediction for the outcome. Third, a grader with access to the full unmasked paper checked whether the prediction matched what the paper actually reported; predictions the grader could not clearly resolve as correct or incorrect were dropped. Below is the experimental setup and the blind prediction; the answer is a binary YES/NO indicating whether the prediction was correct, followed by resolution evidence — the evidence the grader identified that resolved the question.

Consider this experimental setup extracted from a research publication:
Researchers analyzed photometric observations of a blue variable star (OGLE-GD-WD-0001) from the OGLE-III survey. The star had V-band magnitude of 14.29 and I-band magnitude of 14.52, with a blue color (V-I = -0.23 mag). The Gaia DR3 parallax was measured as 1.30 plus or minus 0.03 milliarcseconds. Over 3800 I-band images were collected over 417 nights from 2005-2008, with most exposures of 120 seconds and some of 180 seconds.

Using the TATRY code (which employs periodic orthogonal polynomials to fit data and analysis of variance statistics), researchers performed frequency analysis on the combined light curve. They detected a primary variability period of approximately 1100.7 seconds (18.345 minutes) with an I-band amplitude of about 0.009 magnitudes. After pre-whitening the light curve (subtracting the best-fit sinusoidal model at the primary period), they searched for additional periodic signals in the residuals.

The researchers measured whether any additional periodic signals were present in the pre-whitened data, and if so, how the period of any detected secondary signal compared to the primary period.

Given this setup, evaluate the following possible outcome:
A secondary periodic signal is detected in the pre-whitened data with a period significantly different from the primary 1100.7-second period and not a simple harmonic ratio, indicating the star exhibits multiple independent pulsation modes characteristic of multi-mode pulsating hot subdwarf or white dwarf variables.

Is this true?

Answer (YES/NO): NO